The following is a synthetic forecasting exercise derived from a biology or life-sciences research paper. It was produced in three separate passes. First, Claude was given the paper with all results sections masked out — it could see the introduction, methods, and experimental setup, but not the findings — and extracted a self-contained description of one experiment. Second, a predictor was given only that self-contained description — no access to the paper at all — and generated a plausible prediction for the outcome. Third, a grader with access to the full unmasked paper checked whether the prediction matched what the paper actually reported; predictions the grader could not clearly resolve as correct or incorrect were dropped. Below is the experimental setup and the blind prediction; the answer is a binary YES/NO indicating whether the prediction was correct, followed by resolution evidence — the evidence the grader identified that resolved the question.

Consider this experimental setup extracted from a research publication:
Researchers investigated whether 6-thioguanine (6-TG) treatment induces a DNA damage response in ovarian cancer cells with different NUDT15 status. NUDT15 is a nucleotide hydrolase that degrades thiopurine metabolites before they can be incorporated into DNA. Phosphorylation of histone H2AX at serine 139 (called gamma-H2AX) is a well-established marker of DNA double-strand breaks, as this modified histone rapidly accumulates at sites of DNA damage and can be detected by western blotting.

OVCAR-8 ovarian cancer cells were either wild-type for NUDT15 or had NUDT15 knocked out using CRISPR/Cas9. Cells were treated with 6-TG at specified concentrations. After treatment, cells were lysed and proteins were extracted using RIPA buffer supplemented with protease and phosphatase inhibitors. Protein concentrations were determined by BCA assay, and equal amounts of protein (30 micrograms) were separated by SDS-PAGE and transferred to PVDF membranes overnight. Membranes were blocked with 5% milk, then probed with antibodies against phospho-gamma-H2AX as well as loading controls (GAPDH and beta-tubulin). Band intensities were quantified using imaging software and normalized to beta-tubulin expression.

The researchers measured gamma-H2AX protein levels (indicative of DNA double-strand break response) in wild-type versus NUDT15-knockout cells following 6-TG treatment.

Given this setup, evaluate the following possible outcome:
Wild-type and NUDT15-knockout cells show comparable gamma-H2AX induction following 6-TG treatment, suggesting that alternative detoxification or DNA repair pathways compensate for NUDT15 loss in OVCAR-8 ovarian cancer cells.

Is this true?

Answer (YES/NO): NO